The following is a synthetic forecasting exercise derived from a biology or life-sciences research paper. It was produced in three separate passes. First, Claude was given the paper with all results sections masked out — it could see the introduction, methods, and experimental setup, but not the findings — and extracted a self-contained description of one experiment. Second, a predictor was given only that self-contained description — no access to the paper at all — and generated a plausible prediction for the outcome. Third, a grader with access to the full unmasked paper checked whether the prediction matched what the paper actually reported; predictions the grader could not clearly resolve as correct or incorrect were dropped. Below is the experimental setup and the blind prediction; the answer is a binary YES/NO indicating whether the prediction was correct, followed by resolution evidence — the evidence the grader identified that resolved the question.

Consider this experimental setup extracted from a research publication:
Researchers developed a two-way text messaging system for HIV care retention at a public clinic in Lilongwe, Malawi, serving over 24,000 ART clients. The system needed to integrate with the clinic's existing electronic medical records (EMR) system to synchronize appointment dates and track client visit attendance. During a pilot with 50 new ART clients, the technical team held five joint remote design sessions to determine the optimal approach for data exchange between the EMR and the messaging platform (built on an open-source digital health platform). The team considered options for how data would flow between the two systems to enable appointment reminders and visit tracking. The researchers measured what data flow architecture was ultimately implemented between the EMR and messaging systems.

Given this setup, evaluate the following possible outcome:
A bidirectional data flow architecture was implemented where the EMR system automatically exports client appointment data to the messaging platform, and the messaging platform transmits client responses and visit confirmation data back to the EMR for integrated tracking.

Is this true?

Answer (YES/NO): NO